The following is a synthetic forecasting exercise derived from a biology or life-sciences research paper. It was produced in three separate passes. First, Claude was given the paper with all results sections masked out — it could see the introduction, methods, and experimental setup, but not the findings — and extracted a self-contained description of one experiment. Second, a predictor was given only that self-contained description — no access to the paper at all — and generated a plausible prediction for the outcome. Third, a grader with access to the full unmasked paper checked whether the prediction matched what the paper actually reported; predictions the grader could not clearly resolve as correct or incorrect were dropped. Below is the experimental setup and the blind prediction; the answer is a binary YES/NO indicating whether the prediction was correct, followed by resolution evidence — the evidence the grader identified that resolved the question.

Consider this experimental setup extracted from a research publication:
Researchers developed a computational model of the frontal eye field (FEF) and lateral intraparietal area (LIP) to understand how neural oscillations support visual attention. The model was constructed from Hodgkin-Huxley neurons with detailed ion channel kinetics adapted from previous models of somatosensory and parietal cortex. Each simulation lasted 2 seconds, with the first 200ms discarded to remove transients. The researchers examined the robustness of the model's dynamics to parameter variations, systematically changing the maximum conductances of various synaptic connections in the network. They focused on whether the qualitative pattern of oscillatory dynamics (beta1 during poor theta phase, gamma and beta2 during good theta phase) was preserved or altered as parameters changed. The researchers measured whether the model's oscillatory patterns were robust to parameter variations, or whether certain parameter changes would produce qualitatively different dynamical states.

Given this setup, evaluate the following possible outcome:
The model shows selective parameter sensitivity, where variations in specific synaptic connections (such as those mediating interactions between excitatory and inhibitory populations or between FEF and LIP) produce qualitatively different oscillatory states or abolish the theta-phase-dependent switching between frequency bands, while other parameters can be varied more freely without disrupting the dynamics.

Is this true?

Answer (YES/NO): YES